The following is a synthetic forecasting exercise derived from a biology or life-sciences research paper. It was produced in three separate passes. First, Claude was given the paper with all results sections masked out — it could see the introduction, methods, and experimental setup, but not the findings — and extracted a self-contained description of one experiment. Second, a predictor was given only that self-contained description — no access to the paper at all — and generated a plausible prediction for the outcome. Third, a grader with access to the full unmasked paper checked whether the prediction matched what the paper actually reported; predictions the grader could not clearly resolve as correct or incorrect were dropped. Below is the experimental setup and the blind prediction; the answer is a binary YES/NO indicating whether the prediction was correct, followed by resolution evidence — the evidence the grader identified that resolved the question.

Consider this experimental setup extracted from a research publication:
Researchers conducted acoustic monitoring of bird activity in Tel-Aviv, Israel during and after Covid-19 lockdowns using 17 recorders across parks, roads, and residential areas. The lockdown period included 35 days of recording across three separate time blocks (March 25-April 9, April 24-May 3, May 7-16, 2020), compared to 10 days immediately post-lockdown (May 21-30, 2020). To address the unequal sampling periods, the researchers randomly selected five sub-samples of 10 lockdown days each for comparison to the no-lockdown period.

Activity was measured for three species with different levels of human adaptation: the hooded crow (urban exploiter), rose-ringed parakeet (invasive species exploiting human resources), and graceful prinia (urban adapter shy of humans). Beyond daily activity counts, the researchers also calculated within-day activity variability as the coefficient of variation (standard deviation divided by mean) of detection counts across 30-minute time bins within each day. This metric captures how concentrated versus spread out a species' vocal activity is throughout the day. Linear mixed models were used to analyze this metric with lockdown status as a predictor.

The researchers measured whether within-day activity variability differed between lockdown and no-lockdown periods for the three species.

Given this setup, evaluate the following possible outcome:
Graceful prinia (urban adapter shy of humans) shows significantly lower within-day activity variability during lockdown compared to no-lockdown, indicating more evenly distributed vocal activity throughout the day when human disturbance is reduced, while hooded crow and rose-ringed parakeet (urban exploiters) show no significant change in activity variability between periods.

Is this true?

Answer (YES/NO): NO